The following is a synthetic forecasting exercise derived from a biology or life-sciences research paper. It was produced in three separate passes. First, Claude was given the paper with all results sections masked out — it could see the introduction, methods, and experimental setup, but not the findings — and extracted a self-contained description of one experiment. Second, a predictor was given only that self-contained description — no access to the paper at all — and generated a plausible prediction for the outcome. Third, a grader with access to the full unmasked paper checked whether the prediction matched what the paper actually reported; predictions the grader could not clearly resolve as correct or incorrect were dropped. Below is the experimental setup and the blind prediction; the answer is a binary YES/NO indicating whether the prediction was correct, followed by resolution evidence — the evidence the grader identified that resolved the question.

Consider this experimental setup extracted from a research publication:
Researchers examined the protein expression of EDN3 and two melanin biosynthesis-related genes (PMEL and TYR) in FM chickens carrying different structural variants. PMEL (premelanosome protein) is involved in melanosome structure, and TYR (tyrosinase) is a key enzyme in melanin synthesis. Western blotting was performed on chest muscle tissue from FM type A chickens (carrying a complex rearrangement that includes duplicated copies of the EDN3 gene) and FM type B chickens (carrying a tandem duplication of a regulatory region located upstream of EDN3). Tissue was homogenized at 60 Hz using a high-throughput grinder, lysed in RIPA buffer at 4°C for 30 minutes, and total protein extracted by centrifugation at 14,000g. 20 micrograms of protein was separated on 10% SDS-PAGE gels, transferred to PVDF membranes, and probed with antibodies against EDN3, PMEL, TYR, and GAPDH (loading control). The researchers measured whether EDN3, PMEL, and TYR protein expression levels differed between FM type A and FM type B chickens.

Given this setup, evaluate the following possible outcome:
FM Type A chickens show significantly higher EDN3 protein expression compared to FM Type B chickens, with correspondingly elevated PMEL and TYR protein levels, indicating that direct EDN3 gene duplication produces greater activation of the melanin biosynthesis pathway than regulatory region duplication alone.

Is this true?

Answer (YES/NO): NO